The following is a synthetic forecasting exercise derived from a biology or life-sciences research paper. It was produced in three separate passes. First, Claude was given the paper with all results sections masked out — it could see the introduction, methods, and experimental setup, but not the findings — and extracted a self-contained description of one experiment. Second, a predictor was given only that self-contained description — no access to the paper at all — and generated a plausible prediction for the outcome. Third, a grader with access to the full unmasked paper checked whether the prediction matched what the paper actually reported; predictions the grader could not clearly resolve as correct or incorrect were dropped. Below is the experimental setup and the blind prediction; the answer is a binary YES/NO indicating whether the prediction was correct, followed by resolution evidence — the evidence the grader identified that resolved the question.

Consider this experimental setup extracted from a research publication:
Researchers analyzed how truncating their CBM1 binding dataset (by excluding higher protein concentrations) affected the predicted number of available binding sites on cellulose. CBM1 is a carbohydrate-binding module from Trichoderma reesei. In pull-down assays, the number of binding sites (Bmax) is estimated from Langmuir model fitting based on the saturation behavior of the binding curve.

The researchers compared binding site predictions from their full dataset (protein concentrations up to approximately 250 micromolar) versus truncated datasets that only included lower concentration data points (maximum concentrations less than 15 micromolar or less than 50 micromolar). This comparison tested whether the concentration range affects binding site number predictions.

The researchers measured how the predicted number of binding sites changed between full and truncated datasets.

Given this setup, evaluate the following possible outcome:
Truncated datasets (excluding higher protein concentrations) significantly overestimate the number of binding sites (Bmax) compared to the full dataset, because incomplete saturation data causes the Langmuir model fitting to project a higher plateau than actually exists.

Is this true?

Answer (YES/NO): NO